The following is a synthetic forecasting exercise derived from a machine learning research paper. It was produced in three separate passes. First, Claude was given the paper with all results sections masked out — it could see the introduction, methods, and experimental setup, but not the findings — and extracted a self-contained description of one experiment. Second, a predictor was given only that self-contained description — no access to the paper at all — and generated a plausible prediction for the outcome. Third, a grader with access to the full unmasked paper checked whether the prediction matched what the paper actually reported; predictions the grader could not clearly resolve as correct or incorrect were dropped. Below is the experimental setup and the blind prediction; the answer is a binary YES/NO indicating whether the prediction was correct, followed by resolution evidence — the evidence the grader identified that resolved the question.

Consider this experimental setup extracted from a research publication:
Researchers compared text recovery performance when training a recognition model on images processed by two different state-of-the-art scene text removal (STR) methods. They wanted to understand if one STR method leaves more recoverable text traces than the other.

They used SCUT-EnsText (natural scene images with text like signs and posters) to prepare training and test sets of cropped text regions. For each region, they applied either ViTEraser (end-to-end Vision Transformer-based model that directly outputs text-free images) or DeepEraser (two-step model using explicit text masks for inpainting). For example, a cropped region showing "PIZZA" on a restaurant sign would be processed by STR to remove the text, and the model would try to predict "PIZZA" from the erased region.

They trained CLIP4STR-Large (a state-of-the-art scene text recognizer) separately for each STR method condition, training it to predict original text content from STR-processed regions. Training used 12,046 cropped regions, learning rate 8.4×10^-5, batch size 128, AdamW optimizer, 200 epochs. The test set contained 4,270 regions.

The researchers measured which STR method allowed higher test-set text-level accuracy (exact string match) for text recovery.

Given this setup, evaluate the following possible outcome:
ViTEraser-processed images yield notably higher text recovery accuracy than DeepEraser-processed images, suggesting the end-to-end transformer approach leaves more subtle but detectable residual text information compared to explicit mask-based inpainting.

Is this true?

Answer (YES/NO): NO